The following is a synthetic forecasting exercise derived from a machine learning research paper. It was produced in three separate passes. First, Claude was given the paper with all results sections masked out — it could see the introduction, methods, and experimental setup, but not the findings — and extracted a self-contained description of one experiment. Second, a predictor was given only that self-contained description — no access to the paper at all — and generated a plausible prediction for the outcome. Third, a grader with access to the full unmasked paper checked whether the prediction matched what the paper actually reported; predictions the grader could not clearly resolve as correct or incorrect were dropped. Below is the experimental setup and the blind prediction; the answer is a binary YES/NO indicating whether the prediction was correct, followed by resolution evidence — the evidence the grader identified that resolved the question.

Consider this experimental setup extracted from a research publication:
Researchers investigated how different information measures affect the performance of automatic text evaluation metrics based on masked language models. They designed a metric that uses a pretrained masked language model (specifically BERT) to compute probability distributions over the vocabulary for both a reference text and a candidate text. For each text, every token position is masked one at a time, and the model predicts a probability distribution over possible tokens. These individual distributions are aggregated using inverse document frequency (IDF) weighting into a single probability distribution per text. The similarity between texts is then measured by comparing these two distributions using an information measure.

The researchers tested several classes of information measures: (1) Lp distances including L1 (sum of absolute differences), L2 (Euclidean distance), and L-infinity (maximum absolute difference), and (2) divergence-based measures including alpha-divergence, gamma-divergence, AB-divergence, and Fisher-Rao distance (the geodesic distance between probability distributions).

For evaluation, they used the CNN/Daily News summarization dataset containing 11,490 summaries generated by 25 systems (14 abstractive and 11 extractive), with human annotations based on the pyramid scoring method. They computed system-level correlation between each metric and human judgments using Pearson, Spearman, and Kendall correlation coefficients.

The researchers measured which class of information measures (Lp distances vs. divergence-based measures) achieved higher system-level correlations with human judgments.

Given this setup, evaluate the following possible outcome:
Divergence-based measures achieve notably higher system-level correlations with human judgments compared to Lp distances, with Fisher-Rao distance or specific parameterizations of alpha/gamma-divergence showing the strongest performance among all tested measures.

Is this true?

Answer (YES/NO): NO